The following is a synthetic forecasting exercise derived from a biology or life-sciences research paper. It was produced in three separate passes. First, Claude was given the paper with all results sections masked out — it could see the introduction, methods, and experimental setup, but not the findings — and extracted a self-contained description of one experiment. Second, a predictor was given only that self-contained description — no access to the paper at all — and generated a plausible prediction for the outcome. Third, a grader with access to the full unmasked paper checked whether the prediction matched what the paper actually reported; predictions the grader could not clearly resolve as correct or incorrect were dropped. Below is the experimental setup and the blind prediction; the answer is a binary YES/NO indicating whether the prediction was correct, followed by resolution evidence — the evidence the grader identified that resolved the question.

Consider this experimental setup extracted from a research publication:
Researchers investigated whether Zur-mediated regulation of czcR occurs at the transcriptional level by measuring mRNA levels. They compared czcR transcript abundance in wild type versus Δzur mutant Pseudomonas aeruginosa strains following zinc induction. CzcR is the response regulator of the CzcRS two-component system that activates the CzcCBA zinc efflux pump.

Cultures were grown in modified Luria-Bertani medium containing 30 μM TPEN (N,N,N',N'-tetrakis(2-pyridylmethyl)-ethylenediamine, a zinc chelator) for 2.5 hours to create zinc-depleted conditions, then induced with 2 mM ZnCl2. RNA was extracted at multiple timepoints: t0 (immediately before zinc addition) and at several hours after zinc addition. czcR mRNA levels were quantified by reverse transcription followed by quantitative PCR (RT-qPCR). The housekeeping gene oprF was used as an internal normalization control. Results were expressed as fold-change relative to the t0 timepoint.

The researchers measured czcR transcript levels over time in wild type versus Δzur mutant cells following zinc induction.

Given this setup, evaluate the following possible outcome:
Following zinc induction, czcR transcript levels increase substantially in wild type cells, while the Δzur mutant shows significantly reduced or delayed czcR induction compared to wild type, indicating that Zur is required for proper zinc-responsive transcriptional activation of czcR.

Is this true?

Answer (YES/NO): YES